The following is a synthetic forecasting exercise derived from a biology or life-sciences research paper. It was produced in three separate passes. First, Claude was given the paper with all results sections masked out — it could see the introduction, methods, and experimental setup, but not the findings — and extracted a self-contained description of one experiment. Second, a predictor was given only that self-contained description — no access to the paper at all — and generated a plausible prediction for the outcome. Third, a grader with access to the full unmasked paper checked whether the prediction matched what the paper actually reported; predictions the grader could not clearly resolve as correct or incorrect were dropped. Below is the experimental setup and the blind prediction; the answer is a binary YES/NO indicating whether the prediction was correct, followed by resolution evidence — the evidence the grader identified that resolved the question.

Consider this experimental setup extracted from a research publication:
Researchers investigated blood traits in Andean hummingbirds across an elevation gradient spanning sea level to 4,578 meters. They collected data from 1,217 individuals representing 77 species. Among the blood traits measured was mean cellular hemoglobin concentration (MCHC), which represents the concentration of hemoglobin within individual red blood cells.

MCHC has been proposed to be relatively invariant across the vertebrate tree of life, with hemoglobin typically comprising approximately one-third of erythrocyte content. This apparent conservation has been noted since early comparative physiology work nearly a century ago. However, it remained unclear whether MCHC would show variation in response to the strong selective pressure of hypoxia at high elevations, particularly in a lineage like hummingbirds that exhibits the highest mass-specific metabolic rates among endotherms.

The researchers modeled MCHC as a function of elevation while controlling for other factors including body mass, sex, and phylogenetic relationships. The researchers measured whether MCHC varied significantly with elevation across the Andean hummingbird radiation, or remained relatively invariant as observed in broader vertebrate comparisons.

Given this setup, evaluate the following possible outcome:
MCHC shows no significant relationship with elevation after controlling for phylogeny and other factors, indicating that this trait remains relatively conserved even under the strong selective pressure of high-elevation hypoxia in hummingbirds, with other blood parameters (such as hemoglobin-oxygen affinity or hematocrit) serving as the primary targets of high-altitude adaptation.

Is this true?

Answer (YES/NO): YES